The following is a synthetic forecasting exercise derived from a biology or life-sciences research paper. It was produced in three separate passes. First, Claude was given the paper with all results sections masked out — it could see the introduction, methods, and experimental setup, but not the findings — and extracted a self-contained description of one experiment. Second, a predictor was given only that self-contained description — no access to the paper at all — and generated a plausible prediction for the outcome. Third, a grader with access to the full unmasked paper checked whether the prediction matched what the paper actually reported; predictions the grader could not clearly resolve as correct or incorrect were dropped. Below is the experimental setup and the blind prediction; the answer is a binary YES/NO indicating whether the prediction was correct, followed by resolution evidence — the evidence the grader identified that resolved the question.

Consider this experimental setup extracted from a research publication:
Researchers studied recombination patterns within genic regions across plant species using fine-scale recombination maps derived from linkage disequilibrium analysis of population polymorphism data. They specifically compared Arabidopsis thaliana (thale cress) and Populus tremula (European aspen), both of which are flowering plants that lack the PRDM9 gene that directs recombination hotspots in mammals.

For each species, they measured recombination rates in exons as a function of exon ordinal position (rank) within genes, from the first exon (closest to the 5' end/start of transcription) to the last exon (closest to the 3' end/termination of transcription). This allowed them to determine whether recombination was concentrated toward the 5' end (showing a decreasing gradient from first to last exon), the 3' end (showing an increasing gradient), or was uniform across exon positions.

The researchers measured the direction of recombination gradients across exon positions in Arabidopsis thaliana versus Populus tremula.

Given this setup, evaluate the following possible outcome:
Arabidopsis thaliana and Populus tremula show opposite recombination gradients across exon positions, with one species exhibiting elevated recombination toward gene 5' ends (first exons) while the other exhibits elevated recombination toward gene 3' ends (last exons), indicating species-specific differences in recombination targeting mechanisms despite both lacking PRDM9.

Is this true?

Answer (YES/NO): NO